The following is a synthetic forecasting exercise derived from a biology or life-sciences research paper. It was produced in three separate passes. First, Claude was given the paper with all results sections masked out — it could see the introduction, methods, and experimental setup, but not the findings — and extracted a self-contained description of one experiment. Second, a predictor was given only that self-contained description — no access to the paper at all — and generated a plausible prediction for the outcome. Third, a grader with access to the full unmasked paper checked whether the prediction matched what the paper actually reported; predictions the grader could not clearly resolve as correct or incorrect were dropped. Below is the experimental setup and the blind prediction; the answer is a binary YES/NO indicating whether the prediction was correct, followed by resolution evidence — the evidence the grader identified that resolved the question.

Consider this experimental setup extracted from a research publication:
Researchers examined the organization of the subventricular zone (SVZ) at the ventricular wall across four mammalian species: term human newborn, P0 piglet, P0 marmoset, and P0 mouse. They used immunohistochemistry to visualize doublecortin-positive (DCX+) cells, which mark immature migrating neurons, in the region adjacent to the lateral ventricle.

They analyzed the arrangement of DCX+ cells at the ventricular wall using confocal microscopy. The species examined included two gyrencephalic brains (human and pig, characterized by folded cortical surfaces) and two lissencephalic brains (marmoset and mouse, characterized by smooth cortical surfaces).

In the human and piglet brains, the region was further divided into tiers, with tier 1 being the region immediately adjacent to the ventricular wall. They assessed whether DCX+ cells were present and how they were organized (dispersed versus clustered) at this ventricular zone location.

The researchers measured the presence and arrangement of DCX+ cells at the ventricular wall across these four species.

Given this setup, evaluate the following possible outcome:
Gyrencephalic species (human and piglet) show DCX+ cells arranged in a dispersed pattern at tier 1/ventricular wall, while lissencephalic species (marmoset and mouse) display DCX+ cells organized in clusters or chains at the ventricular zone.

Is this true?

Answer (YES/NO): NO